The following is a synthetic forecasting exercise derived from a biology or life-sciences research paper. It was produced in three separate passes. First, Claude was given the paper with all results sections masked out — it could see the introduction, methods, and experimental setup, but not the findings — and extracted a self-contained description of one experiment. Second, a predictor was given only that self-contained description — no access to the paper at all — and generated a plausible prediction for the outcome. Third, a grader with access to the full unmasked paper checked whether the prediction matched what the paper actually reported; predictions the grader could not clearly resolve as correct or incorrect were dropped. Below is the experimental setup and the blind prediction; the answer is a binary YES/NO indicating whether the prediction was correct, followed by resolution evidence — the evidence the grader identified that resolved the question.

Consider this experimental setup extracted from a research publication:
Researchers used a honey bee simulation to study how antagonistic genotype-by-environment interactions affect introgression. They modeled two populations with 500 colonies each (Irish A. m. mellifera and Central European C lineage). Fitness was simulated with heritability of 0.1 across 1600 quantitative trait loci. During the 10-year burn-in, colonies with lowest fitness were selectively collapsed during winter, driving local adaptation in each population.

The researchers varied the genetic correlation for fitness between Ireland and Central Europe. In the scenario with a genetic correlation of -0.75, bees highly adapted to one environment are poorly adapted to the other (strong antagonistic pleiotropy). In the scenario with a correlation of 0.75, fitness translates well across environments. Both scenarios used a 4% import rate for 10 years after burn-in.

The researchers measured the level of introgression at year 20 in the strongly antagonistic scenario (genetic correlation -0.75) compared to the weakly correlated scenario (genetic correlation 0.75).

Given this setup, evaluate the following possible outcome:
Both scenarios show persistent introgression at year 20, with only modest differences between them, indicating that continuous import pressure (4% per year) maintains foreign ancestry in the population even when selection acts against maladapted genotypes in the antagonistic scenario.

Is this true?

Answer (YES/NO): YES